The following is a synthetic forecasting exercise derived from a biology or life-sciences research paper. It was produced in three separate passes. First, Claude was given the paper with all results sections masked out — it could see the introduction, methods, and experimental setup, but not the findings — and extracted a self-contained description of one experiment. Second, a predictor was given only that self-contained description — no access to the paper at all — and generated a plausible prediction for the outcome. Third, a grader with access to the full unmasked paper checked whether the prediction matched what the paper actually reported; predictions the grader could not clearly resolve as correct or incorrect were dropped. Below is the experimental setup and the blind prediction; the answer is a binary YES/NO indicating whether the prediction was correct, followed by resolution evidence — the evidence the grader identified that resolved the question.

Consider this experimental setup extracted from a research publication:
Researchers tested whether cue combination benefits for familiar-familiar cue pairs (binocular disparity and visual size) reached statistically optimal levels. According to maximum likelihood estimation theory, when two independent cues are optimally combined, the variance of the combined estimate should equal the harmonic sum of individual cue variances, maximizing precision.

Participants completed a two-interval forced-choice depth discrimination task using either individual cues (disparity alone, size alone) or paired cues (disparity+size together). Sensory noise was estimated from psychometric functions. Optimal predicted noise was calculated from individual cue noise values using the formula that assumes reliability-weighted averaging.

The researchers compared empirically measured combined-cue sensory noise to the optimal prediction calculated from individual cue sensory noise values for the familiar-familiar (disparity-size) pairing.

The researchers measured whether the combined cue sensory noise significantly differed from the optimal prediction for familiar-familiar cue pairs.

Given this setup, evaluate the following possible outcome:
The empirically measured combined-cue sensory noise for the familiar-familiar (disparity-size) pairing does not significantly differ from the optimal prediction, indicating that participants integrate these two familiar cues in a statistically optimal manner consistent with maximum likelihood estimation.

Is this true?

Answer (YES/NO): YES